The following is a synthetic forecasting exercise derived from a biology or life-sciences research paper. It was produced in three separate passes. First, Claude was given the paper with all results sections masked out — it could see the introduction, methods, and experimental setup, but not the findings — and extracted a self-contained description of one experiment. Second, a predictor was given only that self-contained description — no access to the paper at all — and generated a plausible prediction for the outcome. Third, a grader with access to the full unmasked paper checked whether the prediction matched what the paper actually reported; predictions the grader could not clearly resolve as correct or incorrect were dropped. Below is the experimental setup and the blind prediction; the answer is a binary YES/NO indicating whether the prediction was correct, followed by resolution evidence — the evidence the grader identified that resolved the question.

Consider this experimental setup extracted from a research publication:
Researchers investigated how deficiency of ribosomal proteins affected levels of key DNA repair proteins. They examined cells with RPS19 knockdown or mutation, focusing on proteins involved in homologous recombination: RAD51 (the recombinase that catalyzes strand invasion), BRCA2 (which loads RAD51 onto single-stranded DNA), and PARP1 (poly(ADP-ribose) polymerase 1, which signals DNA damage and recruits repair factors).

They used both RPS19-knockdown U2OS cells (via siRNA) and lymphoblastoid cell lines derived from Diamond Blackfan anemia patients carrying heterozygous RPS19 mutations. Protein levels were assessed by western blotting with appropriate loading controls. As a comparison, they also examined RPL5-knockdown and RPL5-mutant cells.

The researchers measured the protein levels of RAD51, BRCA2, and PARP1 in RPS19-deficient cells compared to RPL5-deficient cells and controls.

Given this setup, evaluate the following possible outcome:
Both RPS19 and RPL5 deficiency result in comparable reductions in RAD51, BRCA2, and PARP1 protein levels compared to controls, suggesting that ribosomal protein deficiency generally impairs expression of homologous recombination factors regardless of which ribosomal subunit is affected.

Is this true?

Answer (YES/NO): NO